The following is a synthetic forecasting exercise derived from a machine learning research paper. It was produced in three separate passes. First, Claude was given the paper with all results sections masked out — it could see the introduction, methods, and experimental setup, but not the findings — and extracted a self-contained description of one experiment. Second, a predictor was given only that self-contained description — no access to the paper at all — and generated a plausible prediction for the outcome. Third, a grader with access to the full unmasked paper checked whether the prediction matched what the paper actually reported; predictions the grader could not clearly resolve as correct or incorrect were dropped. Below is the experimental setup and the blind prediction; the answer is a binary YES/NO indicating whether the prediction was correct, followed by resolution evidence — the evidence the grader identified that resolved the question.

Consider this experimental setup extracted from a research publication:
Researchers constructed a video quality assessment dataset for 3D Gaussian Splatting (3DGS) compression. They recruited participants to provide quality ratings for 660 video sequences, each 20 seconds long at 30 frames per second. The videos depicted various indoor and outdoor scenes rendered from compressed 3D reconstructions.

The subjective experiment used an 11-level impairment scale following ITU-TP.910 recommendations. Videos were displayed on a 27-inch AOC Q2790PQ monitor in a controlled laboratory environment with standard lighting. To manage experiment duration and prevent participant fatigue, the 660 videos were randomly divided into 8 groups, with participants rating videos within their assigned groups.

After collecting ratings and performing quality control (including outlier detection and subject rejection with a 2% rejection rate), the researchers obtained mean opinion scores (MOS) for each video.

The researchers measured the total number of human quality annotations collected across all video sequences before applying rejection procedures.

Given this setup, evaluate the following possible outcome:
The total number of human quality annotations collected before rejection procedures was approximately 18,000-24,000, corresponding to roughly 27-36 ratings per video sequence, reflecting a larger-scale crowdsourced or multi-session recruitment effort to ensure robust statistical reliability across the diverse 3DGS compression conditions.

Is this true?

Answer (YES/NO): NO